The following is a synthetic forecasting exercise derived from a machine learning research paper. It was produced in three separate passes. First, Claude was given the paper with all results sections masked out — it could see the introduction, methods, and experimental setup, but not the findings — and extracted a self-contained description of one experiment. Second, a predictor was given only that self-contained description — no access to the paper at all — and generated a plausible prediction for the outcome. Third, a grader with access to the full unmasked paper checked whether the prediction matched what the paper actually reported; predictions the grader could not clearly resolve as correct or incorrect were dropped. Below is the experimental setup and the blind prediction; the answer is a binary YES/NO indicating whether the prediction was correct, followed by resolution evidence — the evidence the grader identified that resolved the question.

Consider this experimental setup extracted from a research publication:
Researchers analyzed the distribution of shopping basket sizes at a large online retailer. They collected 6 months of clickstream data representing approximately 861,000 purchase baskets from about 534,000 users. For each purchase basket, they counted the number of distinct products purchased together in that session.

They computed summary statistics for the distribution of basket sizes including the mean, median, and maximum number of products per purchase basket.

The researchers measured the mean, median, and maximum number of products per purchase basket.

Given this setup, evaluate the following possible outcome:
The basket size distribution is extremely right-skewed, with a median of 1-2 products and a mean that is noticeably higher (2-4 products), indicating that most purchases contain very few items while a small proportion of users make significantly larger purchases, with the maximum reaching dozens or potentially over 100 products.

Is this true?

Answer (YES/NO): YES